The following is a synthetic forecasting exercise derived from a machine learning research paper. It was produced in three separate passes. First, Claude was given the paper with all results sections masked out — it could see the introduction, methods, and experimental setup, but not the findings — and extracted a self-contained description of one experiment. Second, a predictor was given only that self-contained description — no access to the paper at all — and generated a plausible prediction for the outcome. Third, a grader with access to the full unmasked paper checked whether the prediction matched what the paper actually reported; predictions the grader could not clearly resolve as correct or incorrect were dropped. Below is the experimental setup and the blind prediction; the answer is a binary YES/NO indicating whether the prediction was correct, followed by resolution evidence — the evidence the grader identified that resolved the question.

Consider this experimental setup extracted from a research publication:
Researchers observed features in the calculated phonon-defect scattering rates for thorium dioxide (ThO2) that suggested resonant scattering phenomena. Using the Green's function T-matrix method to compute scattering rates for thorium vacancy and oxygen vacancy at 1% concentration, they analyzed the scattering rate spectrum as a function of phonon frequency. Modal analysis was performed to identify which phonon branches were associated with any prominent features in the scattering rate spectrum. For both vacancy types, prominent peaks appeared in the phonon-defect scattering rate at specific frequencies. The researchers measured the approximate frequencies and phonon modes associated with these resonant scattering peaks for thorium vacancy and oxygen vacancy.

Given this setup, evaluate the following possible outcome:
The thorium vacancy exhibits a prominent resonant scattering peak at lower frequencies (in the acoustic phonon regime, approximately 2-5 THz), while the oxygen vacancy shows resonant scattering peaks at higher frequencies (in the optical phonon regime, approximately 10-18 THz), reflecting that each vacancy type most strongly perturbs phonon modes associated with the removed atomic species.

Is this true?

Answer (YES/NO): NO